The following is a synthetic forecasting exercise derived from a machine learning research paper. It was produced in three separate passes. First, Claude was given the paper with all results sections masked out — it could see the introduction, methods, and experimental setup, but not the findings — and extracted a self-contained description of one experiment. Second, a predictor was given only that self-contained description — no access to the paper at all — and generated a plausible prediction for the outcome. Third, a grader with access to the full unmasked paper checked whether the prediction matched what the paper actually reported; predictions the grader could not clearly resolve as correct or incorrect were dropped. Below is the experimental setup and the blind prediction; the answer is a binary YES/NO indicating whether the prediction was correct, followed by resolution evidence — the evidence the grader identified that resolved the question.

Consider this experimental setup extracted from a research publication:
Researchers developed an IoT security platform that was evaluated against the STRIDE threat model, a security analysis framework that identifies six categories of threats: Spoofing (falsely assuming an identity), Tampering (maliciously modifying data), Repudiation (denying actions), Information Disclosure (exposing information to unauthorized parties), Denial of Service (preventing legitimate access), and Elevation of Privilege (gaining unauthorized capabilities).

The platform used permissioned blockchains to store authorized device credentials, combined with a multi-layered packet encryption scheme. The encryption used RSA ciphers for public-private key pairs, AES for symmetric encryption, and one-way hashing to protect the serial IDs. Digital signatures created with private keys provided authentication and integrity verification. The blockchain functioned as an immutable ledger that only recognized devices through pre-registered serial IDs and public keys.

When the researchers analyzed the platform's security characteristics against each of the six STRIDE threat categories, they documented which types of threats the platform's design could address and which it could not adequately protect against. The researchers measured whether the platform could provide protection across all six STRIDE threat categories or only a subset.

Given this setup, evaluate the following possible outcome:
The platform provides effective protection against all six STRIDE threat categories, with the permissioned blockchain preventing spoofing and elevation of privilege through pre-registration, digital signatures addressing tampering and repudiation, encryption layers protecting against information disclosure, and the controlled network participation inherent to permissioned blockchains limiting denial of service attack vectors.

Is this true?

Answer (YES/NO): NO